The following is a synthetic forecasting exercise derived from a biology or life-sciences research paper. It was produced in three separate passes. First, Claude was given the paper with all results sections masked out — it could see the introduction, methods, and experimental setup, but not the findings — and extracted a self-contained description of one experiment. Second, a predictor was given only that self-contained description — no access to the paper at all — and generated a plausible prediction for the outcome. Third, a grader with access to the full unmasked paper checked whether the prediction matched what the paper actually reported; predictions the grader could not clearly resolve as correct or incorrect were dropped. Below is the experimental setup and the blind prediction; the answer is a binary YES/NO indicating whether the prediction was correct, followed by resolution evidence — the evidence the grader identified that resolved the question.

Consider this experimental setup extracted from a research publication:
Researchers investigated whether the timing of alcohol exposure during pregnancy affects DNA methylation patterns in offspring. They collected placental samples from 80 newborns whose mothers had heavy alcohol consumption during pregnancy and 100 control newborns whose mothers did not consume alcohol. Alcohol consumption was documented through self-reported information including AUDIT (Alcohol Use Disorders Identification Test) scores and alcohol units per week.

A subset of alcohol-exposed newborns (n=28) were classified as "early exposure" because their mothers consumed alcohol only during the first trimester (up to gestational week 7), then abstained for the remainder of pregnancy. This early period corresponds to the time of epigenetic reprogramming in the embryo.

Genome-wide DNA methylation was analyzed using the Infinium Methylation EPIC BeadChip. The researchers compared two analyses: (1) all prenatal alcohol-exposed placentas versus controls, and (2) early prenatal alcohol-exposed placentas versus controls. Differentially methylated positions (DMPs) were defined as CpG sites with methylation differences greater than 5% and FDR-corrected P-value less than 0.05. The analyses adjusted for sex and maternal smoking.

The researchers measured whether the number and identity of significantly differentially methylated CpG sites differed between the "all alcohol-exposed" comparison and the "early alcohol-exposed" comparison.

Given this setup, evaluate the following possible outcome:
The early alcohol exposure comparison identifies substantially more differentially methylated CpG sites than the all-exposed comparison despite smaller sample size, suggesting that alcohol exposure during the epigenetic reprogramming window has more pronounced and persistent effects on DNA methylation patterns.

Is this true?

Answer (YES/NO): NO